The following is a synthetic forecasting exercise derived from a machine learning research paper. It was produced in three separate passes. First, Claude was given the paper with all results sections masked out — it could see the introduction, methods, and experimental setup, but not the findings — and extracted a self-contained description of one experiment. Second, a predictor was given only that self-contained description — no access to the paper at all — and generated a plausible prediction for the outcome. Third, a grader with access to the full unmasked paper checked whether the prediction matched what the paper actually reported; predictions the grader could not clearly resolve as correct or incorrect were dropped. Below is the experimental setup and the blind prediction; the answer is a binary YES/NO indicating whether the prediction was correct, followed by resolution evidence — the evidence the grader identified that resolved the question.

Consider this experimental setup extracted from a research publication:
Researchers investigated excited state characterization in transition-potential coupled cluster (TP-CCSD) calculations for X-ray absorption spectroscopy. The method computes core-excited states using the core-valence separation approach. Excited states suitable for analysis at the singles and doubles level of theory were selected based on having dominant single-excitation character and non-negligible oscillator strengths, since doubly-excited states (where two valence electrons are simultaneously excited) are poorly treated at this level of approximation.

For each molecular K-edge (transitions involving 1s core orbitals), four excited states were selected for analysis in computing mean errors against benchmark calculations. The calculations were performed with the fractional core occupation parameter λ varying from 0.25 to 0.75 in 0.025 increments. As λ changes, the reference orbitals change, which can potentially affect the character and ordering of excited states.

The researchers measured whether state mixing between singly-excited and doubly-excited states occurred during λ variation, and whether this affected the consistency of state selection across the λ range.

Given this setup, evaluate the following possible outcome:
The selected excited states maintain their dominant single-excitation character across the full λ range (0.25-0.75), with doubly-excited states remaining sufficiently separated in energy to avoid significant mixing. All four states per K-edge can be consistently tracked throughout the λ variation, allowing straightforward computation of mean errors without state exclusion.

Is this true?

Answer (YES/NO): NO